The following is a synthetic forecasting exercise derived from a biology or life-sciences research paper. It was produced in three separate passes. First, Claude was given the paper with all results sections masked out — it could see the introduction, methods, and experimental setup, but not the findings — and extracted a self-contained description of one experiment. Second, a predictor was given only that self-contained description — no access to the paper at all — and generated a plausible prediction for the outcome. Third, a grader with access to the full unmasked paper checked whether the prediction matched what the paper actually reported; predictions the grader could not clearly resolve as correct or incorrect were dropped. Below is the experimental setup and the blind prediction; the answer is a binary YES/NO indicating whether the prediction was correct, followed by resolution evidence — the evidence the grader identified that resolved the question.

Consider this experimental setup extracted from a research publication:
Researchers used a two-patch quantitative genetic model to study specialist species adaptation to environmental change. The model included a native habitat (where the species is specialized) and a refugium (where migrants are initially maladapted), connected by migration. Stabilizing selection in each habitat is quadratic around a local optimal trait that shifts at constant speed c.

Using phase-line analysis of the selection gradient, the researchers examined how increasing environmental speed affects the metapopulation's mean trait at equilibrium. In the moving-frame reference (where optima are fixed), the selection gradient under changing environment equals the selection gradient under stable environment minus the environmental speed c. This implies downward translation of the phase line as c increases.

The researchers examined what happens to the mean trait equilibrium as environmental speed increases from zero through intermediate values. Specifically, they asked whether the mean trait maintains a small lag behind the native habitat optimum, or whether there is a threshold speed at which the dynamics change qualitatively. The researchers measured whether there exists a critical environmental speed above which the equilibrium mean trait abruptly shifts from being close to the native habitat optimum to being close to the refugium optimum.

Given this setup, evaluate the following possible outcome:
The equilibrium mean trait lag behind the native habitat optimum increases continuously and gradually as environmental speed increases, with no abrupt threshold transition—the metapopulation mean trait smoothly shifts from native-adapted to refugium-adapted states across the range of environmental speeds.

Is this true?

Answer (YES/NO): NO